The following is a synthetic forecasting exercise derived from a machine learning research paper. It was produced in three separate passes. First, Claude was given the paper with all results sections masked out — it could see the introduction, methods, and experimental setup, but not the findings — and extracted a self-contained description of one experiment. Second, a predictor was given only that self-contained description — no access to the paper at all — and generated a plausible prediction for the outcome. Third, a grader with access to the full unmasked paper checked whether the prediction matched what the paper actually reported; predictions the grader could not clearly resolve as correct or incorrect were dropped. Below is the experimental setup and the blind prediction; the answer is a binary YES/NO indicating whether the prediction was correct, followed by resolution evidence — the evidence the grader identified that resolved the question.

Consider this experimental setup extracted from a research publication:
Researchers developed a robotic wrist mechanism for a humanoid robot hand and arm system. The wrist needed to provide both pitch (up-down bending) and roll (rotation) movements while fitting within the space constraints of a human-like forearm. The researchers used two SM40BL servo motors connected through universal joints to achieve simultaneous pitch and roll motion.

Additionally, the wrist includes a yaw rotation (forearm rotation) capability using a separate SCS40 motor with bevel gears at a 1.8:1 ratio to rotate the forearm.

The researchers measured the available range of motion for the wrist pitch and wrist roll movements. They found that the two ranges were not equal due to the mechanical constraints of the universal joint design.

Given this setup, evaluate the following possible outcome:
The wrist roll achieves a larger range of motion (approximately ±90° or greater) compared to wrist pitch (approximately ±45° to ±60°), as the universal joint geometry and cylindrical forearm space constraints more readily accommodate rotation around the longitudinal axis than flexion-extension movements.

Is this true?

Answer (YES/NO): NO